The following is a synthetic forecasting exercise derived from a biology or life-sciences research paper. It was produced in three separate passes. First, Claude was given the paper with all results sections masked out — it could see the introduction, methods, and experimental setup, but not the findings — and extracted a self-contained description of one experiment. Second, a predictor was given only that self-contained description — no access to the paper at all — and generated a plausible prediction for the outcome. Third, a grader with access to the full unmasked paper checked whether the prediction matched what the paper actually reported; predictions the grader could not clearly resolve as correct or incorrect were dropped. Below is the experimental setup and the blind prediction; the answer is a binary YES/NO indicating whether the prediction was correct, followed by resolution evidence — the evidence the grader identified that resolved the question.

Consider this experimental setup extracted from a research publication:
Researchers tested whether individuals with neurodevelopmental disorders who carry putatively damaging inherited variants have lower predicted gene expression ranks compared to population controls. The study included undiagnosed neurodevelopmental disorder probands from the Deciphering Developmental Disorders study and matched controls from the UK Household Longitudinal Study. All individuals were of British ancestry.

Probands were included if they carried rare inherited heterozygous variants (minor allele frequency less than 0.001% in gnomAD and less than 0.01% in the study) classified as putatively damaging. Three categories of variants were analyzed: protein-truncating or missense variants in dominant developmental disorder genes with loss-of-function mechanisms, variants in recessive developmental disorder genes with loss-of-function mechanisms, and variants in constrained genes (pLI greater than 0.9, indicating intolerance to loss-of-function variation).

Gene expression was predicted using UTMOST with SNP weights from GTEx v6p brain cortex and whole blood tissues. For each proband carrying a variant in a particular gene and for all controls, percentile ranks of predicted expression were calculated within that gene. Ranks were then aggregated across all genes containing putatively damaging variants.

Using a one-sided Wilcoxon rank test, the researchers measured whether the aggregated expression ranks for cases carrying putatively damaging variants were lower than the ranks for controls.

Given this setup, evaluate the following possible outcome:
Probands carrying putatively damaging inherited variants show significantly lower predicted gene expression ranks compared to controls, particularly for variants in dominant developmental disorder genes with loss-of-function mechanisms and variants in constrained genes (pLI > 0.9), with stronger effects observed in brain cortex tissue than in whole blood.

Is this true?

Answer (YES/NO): NO